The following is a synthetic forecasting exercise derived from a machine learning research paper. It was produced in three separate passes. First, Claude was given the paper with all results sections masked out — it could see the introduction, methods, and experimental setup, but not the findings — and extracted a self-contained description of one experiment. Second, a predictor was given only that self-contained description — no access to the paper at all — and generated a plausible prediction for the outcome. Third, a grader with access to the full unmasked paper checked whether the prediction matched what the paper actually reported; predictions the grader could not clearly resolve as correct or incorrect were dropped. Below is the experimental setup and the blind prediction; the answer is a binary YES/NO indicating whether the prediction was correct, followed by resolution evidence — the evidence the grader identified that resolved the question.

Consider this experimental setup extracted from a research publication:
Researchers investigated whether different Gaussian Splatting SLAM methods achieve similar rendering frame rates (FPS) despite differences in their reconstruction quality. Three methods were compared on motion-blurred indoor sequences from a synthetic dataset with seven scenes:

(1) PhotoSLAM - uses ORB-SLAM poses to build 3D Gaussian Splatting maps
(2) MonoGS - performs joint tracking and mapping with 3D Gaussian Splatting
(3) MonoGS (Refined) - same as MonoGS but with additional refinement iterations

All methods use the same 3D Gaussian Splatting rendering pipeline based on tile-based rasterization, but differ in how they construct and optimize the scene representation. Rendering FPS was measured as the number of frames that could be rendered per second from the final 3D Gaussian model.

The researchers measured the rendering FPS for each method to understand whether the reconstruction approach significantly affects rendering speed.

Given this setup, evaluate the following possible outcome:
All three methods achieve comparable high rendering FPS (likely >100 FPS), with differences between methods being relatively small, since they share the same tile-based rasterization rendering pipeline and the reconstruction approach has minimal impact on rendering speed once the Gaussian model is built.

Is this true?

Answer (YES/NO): YES